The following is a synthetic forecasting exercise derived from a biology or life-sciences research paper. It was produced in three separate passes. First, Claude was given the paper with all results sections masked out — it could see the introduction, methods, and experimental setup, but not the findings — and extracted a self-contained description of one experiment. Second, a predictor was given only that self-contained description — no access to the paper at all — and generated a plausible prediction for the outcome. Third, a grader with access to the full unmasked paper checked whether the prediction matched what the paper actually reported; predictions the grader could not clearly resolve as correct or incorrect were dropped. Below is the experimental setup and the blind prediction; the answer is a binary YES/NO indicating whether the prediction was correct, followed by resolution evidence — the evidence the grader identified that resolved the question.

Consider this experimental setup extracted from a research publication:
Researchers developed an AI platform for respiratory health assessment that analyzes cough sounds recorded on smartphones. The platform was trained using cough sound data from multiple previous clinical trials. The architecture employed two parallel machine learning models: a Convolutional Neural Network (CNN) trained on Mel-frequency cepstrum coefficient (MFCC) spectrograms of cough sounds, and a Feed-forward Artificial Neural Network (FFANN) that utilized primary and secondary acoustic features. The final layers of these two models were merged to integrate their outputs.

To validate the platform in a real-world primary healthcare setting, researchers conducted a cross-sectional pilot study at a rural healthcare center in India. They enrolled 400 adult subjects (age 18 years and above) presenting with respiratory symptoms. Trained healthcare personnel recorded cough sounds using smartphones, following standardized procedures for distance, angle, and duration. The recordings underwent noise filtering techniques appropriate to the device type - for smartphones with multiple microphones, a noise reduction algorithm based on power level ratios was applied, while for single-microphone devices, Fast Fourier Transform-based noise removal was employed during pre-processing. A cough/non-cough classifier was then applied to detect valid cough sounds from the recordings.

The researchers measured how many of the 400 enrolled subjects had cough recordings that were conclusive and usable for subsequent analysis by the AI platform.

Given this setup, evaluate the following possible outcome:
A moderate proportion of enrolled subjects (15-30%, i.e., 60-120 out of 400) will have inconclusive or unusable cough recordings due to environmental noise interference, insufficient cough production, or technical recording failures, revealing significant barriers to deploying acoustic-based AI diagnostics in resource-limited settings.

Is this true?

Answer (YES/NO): NO